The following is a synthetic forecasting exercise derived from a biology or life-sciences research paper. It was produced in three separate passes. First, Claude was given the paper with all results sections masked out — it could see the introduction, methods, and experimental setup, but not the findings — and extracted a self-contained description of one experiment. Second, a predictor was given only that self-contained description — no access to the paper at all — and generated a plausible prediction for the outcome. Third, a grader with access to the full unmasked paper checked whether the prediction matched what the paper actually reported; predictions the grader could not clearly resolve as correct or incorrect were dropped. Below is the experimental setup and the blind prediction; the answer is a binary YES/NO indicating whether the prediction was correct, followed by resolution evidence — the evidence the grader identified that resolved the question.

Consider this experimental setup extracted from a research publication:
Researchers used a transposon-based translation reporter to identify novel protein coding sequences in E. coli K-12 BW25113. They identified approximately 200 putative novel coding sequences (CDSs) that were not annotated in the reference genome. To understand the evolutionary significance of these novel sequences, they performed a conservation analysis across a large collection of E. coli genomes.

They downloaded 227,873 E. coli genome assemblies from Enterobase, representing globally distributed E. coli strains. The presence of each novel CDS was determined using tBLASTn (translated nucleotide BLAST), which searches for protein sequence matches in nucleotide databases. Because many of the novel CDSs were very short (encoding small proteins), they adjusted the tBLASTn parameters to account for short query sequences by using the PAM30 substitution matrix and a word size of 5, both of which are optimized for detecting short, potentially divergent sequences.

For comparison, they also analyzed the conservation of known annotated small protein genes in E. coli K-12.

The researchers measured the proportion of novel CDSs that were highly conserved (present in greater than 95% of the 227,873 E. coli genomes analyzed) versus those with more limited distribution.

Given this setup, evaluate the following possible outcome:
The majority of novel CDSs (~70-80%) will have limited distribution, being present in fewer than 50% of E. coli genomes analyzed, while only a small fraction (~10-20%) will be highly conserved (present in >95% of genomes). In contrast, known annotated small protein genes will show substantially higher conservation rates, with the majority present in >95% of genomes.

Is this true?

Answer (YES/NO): NO